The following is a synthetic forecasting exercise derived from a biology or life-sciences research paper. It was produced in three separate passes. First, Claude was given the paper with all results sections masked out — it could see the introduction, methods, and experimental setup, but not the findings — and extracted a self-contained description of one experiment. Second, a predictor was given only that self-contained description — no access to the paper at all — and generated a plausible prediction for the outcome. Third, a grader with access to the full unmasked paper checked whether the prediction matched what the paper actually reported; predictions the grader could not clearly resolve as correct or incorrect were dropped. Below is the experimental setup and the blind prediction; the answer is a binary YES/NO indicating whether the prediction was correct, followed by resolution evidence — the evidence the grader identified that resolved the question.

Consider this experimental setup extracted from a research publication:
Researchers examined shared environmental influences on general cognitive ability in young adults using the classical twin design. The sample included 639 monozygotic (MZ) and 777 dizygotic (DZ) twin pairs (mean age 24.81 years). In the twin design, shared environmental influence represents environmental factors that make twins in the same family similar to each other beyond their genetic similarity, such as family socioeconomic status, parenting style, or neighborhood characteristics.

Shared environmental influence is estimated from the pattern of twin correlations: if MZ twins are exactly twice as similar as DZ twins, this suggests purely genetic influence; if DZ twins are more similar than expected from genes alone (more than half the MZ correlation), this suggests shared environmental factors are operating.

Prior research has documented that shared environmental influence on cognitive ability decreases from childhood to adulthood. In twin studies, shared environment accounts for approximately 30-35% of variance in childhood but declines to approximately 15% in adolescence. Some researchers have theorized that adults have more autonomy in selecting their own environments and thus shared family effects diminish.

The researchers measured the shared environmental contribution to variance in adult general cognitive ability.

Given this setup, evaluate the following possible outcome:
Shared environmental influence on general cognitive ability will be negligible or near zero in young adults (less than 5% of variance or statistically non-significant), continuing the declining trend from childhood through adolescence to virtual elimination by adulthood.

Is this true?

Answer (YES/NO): NO